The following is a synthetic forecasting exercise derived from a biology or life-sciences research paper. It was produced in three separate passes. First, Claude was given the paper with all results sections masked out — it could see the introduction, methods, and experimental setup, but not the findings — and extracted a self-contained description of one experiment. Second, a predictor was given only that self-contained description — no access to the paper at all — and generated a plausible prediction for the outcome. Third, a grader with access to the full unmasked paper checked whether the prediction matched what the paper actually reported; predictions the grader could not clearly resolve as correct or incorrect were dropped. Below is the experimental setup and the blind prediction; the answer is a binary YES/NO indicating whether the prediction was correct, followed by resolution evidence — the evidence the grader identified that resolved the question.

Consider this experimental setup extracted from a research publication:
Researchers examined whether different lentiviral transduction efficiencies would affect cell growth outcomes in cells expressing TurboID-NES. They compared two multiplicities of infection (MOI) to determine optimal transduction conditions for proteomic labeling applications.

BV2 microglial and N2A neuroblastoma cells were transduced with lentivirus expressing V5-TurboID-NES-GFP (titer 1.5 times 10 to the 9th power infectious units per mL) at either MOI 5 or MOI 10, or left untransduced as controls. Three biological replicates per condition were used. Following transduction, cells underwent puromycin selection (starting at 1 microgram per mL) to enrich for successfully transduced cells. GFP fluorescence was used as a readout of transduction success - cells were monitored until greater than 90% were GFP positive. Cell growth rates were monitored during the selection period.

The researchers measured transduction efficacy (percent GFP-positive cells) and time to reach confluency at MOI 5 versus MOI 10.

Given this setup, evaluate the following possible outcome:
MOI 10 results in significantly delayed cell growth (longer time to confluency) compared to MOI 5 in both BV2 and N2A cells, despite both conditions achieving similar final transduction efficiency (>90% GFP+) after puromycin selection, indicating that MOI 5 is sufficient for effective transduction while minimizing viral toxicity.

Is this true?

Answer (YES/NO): YES